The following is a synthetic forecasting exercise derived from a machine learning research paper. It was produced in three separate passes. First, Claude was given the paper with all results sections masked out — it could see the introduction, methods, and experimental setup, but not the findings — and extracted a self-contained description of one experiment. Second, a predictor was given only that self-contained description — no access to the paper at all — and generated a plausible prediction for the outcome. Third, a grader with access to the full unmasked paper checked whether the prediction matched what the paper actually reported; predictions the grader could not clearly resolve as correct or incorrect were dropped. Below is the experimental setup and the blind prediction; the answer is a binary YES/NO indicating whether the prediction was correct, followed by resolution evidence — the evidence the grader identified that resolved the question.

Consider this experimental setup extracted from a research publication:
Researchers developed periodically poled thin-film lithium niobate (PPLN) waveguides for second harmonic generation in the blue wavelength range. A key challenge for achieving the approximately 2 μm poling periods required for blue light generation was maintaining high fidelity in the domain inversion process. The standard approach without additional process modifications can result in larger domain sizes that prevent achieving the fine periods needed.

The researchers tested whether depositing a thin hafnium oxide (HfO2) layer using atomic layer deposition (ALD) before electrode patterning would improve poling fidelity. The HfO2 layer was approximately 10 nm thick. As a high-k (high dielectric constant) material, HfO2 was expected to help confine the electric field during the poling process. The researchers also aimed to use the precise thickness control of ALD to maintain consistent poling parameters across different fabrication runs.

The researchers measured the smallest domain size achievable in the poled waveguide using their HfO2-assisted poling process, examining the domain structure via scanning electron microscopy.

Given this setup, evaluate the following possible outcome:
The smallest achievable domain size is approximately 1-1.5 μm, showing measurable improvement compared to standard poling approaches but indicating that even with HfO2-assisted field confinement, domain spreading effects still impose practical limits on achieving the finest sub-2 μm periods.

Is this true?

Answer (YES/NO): NO